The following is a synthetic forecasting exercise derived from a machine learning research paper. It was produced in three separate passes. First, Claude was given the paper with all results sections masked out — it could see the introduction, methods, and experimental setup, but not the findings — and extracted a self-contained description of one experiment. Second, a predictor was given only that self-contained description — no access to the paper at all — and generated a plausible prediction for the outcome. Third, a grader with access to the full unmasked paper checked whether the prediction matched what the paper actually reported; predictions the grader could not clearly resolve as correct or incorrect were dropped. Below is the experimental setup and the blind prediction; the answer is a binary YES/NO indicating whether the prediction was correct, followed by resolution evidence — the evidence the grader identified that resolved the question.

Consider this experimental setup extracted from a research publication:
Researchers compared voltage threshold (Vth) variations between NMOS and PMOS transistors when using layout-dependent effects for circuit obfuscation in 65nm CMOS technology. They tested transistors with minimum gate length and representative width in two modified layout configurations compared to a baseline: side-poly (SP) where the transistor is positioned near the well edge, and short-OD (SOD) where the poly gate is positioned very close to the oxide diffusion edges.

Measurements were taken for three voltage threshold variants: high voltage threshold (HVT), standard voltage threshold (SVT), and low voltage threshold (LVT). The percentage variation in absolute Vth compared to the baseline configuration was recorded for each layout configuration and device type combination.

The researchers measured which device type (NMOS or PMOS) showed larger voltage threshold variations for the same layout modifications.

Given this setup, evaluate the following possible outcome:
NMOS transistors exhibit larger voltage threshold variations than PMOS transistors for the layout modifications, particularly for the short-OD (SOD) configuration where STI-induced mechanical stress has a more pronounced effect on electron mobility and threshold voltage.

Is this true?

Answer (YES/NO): YES